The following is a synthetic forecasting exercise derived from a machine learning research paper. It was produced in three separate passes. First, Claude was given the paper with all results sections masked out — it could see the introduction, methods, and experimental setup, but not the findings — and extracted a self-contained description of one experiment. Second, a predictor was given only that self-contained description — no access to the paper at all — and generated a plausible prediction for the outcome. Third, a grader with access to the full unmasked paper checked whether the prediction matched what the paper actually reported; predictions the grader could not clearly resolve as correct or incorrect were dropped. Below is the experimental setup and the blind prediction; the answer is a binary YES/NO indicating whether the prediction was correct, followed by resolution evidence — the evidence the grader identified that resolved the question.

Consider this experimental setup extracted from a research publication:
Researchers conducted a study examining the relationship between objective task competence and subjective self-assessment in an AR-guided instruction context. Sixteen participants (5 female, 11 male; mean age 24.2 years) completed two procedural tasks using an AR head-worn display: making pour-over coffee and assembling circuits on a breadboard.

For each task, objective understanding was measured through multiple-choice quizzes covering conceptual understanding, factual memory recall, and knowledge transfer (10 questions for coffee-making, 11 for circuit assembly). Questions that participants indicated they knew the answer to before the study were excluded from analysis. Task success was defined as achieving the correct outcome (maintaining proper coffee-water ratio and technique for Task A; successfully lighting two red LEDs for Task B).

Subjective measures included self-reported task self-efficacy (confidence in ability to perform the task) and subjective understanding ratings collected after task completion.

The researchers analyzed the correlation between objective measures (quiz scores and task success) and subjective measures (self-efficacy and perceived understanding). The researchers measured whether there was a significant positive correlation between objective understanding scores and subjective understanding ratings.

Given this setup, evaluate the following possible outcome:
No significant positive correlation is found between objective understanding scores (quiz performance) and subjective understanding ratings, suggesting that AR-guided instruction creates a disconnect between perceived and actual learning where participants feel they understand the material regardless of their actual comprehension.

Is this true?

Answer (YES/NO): YES